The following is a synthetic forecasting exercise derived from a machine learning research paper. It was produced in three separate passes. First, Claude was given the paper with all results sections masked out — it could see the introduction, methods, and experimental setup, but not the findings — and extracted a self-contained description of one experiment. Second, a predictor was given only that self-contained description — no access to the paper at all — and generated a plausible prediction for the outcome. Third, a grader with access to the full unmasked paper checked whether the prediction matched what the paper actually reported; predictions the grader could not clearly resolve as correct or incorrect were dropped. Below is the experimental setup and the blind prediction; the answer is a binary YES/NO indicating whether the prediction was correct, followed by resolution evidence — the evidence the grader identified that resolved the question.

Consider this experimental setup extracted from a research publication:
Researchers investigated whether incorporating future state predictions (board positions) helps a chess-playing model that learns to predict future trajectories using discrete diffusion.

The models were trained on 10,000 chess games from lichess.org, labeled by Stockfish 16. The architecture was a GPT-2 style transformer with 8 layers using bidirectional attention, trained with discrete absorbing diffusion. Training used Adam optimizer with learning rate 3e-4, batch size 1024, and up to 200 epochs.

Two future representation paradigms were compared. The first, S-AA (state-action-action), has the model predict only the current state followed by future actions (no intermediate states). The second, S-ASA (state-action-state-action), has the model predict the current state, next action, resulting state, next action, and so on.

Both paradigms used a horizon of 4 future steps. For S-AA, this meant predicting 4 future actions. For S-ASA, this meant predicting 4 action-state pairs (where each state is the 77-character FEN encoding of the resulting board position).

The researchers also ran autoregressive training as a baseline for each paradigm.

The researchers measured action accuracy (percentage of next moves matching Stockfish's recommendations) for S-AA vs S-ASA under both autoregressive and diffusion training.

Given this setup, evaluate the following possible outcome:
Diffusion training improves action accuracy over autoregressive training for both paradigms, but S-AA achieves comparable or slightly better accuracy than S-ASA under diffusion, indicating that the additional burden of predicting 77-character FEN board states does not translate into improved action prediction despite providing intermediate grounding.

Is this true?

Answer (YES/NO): NO